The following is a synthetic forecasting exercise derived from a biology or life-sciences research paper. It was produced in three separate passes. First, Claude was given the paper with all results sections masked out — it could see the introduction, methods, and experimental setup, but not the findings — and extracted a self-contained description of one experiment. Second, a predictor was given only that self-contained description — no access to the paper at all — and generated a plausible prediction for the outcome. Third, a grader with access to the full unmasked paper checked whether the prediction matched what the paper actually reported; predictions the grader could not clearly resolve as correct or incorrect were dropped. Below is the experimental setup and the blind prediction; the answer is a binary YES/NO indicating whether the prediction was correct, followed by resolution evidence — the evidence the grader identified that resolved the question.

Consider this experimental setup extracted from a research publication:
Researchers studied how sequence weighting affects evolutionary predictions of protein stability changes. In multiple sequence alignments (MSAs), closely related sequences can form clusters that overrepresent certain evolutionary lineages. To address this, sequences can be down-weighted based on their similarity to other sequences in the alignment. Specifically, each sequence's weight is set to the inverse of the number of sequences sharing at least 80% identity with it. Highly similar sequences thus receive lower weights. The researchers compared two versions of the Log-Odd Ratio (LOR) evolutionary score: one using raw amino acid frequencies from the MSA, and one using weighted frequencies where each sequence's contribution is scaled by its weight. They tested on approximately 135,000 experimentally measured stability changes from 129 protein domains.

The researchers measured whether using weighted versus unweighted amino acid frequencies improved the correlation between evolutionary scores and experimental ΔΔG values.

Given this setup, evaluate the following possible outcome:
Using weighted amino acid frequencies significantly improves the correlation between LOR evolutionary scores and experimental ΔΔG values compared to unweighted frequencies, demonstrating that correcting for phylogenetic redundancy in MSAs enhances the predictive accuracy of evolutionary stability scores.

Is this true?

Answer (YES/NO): NO